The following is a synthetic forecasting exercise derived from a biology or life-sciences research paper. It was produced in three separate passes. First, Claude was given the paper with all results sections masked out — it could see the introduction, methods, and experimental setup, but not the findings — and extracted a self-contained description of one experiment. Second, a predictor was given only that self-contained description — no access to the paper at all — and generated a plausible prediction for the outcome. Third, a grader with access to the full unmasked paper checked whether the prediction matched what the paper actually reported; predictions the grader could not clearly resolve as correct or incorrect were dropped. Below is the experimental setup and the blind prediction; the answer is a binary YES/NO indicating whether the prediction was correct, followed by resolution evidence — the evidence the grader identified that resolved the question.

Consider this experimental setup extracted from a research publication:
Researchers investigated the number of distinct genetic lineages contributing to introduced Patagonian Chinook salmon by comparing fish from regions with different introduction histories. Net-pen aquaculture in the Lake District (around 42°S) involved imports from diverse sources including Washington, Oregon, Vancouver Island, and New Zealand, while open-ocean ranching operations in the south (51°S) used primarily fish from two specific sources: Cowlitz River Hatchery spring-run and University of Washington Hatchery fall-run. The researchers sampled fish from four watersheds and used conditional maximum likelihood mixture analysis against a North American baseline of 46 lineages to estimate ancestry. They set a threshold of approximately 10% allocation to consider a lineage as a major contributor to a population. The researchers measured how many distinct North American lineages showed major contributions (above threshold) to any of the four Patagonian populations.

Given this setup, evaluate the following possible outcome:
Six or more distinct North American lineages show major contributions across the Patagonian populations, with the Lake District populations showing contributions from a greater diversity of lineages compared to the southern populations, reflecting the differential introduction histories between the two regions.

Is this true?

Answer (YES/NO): YES